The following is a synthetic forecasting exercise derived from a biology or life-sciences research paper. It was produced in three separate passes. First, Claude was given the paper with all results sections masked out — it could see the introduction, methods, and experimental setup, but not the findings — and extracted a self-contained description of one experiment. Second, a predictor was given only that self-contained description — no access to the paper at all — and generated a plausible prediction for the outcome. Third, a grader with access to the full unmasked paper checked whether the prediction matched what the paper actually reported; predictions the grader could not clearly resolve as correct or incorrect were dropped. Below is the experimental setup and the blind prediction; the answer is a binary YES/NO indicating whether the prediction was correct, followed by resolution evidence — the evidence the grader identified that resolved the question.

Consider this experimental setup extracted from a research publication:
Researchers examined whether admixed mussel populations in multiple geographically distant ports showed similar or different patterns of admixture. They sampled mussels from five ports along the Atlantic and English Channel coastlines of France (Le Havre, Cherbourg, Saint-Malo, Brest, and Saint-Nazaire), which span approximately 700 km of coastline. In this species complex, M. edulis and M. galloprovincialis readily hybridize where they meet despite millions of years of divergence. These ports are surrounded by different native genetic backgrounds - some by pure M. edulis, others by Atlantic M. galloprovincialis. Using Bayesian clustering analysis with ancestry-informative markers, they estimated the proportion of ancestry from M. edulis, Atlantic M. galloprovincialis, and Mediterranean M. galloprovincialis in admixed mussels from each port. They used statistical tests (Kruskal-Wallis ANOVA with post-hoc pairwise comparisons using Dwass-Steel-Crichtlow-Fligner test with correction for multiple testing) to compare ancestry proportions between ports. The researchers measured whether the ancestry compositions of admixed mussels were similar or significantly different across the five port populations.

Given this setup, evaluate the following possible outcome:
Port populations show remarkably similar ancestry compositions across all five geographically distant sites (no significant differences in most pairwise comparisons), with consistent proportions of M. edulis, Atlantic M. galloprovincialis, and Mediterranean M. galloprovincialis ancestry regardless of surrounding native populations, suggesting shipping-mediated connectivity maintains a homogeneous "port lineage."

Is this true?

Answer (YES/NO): NO